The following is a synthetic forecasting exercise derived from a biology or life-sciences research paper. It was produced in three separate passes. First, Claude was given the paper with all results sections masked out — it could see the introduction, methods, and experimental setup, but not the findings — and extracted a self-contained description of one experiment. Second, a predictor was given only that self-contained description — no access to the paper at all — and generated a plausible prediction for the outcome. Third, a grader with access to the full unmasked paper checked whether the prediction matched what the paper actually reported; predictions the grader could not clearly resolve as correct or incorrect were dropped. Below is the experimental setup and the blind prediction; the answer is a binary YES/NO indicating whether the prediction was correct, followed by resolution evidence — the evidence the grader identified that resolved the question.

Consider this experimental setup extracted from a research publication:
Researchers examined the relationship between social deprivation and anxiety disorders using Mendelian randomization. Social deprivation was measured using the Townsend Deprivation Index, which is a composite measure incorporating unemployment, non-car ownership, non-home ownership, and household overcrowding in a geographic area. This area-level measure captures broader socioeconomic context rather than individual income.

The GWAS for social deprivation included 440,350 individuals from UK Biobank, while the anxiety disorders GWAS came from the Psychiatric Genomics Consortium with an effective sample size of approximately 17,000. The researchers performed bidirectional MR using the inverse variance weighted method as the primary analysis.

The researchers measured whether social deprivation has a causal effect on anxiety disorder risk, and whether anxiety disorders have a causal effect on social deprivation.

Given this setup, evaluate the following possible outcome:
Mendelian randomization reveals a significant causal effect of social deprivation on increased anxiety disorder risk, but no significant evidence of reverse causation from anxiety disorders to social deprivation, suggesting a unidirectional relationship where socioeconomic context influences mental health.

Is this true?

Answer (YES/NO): NO